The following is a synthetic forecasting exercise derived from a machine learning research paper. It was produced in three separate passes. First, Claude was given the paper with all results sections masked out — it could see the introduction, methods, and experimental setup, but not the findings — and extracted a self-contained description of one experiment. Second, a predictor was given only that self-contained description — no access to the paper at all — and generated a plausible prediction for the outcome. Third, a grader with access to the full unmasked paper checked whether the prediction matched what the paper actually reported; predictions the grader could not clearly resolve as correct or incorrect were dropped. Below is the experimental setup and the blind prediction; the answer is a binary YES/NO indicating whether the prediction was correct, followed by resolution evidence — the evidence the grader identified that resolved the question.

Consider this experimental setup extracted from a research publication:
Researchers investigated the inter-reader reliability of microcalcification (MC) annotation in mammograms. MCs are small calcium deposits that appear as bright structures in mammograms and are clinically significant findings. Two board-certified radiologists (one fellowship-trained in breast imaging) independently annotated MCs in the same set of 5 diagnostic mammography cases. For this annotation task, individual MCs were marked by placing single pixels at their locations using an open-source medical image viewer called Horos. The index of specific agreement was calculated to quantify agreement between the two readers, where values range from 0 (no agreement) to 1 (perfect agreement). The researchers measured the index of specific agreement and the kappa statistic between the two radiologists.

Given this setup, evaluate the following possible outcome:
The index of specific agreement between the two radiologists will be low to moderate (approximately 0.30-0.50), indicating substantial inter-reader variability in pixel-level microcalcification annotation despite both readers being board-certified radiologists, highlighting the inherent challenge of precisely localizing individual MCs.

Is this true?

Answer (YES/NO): NO